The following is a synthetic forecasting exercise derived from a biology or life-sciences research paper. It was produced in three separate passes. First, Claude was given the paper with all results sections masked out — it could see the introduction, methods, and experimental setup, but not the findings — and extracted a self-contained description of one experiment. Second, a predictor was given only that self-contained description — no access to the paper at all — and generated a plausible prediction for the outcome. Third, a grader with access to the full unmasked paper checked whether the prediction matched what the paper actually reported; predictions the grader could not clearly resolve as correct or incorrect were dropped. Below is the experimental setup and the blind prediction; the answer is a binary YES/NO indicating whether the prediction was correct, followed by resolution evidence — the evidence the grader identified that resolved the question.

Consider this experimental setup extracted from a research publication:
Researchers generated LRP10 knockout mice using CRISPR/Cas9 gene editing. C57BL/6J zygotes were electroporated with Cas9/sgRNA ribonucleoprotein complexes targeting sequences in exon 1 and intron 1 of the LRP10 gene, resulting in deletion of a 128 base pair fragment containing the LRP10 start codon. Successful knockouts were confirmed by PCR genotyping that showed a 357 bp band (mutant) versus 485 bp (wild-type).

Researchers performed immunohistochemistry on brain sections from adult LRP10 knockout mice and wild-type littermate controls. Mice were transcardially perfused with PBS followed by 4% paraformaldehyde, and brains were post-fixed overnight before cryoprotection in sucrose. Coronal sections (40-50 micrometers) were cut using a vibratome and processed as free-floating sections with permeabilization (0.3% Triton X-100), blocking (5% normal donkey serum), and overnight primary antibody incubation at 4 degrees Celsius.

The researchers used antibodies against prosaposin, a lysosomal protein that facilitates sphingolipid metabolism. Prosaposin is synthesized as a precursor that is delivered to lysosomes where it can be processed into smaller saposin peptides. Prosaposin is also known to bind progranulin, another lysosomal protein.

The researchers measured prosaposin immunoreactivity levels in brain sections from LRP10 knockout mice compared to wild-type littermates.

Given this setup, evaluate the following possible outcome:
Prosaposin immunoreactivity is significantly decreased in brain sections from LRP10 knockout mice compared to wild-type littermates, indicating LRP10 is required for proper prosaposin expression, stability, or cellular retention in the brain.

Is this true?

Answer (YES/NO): NO